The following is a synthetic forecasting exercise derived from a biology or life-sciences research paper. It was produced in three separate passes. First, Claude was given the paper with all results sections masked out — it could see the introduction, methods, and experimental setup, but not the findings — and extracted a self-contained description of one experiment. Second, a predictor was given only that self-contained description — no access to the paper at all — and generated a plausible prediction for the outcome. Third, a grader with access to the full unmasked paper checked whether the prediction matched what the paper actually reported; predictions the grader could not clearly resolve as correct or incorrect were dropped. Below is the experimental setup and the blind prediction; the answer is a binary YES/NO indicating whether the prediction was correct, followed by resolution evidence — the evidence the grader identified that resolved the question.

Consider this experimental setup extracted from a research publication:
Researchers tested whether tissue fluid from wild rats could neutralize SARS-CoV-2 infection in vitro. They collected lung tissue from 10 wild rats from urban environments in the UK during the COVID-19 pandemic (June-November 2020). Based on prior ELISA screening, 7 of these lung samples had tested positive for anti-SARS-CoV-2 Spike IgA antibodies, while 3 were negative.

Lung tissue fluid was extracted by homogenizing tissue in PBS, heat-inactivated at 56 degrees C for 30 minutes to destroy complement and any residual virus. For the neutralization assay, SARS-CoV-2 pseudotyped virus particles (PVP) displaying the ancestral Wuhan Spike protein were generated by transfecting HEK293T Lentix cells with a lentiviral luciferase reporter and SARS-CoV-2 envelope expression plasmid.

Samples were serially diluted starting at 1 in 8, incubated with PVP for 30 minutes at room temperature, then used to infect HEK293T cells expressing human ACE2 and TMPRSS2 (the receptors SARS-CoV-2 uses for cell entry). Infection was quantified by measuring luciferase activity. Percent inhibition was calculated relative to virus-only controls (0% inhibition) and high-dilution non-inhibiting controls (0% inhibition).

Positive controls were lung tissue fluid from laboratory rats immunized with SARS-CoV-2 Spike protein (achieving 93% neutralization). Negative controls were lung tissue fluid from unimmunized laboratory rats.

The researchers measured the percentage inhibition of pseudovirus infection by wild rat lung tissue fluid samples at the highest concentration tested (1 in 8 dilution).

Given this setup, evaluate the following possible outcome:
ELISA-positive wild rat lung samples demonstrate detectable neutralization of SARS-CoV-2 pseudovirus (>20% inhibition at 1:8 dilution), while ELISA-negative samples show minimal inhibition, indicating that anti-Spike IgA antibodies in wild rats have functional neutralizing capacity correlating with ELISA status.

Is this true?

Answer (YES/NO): NO